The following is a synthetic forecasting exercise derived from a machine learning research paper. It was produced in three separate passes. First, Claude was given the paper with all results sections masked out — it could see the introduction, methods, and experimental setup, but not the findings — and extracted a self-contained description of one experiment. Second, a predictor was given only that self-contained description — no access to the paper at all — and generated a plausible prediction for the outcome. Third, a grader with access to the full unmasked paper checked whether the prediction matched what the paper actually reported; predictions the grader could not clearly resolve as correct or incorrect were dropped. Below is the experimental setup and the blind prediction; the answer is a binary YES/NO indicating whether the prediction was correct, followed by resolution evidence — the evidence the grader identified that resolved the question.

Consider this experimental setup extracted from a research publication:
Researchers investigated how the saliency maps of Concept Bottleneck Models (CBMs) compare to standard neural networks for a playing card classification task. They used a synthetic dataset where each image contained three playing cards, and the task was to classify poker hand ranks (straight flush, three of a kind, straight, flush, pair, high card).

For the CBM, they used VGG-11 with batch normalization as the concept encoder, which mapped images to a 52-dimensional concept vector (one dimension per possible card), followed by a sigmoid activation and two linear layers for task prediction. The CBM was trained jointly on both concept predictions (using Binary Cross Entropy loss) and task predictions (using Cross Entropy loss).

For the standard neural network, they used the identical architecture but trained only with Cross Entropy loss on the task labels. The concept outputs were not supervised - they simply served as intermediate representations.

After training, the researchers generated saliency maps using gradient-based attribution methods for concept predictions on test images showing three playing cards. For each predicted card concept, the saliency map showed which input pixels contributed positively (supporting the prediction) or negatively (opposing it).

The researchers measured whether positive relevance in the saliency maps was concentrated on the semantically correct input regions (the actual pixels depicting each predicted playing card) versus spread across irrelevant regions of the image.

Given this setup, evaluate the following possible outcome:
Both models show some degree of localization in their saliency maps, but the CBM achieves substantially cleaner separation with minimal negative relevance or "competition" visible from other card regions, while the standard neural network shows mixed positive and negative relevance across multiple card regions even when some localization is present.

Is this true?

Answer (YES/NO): NO